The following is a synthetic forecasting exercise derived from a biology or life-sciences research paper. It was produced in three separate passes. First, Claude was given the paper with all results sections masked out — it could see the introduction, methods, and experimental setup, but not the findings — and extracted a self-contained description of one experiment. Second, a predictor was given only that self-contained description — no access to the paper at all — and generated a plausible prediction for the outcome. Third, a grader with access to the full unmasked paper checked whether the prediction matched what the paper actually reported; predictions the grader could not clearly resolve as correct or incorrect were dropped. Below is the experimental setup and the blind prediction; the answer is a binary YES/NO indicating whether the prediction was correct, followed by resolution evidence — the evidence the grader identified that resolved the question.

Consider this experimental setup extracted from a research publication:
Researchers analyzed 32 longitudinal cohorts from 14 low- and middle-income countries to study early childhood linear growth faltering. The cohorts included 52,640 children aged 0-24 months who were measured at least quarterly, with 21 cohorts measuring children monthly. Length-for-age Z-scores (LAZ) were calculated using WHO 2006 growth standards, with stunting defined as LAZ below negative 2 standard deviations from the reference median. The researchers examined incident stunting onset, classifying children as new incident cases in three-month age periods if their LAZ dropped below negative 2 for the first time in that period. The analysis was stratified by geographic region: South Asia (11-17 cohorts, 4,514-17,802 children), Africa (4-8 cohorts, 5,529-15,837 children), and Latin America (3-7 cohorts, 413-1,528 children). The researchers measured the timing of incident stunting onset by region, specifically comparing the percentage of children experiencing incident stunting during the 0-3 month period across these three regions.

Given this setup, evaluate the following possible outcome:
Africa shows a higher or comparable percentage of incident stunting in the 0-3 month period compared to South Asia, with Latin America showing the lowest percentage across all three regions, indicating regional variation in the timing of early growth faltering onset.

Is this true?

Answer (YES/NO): NO